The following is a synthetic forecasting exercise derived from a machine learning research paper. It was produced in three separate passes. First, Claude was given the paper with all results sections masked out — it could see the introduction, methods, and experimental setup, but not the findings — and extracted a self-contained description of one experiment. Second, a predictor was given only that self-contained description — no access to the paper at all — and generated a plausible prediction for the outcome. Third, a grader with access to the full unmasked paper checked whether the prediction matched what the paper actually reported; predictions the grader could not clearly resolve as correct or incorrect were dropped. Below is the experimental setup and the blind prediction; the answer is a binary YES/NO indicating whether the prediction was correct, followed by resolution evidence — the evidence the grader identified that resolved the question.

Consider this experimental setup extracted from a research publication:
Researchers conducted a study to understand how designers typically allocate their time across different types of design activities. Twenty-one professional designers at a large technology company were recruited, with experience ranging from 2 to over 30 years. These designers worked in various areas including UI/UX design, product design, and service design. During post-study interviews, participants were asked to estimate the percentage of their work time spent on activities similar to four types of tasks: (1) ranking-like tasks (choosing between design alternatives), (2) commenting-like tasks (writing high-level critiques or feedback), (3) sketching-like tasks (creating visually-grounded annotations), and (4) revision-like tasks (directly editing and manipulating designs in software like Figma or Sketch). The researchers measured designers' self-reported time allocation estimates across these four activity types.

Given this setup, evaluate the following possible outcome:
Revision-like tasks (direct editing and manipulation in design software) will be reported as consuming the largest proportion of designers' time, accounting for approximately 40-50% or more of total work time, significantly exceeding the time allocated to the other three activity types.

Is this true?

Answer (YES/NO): NO